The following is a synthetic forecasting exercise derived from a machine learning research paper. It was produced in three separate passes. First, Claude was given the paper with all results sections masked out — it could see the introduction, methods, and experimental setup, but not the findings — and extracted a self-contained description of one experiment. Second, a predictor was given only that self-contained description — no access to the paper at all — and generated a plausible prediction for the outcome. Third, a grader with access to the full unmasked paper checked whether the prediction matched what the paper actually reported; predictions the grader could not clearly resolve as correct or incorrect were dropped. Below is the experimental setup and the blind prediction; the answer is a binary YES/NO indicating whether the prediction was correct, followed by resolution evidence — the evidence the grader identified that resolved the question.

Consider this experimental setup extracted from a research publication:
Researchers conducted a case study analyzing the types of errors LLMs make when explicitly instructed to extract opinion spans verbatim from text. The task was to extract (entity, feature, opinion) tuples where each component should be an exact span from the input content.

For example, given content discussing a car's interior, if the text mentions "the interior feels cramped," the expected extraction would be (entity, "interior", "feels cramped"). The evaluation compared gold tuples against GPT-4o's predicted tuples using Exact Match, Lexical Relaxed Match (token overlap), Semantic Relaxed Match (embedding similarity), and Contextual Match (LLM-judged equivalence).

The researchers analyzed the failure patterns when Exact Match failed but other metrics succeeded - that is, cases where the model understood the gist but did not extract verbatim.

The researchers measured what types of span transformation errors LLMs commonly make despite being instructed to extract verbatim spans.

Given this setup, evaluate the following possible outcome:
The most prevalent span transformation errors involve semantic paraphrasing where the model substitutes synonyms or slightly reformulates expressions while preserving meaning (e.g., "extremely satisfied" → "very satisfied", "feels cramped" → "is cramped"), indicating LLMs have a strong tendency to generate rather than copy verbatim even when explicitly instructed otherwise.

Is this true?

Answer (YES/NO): NO